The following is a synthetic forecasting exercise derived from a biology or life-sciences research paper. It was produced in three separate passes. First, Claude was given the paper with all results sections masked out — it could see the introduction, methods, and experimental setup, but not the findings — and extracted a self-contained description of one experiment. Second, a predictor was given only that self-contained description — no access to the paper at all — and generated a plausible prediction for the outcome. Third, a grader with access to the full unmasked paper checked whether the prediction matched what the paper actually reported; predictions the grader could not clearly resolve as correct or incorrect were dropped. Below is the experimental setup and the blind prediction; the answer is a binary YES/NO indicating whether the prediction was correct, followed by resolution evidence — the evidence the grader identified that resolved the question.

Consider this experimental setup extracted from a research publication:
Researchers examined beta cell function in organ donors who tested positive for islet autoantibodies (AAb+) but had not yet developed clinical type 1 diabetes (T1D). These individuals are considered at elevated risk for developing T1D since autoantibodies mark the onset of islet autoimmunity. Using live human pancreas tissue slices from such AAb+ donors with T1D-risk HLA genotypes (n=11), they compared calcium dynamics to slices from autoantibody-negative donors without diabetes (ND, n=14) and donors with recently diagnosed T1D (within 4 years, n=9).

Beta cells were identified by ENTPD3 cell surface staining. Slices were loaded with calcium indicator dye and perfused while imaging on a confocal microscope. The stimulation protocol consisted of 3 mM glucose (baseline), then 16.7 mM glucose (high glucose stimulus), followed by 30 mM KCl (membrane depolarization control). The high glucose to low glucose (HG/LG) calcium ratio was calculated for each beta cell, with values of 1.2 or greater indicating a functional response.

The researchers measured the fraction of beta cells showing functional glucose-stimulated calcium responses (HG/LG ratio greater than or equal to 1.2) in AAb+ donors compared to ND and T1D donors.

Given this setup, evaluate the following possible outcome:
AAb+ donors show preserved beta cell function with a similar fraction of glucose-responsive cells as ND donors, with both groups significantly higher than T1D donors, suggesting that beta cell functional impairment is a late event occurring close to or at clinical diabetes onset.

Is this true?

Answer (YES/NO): YES